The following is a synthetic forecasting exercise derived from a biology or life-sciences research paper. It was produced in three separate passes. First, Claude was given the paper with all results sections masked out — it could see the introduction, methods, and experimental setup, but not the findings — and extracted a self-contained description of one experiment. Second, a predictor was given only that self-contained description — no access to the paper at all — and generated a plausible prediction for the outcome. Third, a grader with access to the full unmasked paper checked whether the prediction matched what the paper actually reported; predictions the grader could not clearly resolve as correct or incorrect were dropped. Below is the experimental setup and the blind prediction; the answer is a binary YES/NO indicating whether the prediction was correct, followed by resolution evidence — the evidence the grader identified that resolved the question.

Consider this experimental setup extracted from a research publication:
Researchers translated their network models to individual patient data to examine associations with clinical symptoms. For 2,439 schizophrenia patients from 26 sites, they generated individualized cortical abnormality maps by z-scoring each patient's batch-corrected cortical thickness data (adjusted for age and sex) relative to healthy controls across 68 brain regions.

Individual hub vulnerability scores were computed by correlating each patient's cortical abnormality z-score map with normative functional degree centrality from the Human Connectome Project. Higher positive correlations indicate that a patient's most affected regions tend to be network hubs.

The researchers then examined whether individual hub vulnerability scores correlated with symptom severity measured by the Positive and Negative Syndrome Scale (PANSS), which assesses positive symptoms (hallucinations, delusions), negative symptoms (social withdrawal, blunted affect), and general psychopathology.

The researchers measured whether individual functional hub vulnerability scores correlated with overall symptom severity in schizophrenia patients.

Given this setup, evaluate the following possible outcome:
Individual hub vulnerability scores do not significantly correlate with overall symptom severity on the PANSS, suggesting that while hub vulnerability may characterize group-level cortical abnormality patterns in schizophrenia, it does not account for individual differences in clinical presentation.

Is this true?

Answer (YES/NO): NO